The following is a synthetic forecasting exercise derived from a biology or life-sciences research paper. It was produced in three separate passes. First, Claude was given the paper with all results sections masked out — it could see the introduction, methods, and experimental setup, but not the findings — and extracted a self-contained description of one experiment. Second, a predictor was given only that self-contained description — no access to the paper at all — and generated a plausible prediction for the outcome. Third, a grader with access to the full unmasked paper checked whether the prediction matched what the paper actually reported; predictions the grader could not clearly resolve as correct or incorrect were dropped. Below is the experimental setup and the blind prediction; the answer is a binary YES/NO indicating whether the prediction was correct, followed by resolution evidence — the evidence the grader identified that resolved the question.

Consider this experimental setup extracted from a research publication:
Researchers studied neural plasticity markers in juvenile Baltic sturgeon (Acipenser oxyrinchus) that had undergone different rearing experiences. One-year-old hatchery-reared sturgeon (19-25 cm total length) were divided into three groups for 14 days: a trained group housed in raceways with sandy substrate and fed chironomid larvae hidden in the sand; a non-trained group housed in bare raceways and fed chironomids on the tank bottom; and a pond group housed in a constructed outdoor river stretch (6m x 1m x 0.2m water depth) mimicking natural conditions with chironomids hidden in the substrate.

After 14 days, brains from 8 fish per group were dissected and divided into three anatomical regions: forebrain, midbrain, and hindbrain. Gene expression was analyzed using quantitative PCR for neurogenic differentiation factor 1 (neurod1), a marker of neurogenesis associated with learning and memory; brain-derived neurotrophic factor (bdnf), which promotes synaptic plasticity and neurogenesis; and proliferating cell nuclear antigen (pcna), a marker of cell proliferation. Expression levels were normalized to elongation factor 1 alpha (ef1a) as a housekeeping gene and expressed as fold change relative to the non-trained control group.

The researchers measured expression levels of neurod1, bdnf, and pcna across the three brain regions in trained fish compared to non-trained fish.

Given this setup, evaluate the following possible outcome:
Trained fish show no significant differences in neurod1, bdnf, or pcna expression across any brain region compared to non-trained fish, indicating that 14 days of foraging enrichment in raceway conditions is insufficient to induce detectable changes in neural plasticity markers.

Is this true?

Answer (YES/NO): NO